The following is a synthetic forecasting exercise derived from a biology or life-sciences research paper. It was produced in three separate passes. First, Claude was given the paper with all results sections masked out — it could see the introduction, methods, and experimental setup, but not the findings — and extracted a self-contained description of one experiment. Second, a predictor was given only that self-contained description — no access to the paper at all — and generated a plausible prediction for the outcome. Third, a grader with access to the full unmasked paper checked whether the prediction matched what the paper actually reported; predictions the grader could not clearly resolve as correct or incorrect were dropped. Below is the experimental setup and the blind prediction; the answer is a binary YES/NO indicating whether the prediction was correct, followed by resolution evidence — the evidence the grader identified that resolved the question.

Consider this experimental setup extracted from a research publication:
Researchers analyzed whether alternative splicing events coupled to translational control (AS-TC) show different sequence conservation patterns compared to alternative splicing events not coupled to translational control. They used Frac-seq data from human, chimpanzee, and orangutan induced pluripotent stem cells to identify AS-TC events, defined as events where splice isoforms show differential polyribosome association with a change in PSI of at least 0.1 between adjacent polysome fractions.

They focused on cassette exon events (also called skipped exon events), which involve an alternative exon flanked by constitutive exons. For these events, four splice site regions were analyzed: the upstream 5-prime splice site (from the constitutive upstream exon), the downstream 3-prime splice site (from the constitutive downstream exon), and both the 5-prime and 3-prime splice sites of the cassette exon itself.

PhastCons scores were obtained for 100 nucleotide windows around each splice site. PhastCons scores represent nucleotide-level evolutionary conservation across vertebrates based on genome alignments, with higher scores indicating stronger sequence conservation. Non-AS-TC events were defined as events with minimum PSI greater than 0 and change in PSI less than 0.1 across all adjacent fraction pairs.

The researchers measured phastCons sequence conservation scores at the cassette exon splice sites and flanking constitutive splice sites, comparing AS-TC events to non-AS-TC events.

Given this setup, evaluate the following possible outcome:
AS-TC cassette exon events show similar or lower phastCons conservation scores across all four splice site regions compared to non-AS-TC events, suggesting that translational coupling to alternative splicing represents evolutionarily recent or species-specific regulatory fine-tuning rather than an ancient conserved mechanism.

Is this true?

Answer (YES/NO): NO